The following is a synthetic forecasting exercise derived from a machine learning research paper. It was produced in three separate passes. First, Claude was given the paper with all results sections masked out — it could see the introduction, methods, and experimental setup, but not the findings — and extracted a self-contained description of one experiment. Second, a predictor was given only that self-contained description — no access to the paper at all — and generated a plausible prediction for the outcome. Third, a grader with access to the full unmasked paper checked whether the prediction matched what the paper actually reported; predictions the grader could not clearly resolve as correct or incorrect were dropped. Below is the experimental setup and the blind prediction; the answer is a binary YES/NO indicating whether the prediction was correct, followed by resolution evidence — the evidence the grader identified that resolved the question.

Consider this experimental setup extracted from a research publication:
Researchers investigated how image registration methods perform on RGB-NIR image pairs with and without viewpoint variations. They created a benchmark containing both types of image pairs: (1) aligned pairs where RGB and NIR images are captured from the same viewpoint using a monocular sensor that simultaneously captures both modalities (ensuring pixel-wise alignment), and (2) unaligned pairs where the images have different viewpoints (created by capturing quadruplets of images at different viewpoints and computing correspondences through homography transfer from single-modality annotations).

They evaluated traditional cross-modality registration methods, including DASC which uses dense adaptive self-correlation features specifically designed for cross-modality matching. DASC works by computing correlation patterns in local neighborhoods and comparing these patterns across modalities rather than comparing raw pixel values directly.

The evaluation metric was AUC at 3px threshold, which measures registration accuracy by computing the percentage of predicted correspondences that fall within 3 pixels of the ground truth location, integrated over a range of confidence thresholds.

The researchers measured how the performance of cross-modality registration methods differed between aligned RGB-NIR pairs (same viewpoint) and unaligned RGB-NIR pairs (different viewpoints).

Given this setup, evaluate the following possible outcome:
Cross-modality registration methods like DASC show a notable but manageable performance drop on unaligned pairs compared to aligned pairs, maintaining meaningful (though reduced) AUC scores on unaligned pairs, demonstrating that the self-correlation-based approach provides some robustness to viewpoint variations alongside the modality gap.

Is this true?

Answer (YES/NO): NO